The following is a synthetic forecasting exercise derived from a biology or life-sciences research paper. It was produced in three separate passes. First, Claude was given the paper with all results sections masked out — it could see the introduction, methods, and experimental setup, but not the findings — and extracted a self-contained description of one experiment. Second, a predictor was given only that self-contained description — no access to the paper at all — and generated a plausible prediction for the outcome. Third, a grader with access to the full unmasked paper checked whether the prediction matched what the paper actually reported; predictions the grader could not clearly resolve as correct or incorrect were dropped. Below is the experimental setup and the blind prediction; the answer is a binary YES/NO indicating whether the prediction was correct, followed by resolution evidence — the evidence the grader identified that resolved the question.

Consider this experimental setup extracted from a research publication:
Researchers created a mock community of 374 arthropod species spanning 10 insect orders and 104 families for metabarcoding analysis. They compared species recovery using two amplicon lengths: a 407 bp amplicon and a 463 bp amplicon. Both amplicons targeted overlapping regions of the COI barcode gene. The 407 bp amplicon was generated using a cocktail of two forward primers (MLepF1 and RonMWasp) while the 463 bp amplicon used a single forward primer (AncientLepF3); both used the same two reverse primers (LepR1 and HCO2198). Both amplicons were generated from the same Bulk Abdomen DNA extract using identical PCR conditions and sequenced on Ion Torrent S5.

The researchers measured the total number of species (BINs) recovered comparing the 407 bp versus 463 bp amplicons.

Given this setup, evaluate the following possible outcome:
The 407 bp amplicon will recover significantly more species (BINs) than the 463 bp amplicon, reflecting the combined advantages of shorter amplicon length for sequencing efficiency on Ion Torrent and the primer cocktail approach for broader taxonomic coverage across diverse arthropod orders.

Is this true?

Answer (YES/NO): NO